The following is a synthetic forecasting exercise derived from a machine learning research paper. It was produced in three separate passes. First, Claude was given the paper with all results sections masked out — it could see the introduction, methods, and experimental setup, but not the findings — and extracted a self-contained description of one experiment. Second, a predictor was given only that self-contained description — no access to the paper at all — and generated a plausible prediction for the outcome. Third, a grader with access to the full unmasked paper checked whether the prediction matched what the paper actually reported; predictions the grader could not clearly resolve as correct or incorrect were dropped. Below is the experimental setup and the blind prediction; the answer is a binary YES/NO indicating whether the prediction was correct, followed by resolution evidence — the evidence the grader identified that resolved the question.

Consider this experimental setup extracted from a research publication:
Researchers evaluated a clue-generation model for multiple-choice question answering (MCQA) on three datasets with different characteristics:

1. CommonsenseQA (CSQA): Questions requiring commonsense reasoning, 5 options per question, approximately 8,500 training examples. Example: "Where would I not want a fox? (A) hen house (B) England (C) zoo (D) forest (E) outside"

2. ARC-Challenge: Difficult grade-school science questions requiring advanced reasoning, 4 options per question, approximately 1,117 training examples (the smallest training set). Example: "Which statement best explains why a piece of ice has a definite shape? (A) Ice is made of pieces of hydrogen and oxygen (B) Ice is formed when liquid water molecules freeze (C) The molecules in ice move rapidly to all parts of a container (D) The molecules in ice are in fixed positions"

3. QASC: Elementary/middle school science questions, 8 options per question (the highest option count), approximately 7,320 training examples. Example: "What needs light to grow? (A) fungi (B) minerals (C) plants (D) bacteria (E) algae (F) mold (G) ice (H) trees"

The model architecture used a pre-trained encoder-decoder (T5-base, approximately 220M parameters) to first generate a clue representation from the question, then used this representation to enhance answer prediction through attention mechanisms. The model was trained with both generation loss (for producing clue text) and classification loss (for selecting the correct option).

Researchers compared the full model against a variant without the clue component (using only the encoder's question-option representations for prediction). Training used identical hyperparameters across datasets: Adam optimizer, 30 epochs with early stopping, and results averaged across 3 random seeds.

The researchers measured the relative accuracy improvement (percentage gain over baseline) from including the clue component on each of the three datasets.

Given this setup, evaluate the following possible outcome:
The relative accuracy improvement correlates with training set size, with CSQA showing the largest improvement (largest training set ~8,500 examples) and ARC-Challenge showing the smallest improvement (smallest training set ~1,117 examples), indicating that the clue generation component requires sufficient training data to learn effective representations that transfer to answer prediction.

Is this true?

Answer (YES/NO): NO